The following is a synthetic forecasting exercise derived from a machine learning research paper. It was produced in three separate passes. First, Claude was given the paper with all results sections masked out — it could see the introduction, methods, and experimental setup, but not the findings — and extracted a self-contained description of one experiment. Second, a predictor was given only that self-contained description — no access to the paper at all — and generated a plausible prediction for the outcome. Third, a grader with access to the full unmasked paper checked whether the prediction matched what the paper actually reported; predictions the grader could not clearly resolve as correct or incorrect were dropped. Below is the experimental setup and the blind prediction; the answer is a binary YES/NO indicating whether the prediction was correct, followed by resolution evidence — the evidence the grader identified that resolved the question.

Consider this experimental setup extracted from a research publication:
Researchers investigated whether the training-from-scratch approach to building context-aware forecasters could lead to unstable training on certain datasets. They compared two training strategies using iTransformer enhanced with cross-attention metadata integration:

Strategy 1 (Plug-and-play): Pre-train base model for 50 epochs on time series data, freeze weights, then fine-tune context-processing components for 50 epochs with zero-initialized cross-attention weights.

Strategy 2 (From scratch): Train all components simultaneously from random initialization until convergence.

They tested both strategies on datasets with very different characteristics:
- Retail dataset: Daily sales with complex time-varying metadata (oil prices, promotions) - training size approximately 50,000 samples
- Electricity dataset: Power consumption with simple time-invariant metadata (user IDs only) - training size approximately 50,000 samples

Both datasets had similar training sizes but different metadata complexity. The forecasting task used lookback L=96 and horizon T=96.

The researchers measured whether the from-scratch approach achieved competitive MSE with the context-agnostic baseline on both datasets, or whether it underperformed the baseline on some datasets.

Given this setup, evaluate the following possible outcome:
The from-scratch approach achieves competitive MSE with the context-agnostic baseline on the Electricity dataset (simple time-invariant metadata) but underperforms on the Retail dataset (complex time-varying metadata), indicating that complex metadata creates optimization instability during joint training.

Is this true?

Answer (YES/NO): YES